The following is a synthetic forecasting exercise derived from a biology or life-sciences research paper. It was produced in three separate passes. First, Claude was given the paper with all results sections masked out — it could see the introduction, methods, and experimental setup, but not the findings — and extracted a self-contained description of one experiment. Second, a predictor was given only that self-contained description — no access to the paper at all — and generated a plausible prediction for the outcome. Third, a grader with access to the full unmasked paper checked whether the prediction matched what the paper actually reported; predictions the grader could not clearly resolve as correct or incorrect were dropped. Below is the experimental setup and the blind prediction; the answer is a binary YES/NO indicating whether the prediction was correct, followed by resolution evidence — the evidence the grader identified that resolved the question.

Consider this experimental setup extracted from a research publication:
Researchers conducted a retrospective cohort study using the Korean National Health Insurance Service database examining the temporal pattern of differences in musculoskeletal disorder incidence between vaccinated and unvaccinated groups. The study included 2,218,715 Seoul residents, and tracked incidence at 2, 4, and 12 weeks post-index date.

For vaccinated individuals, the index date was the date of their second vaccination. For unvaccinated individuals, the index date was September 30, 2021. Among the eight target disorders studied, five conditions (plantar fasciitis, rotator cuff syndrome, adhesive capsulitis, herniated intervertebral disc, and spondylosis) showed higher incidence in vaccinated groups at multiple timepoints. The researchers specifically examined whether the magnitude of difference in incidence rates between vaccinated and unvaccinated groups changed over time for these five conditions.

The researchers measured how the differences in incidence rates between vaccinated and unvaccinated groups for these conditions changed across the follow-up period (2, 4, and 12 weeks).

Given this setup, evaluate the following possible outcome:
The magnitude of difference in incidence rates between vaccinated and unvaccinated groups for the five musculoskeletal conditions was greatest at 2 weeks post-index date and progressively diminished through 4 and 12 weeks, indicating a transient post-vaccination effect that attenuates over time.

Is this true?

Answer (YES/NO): NO